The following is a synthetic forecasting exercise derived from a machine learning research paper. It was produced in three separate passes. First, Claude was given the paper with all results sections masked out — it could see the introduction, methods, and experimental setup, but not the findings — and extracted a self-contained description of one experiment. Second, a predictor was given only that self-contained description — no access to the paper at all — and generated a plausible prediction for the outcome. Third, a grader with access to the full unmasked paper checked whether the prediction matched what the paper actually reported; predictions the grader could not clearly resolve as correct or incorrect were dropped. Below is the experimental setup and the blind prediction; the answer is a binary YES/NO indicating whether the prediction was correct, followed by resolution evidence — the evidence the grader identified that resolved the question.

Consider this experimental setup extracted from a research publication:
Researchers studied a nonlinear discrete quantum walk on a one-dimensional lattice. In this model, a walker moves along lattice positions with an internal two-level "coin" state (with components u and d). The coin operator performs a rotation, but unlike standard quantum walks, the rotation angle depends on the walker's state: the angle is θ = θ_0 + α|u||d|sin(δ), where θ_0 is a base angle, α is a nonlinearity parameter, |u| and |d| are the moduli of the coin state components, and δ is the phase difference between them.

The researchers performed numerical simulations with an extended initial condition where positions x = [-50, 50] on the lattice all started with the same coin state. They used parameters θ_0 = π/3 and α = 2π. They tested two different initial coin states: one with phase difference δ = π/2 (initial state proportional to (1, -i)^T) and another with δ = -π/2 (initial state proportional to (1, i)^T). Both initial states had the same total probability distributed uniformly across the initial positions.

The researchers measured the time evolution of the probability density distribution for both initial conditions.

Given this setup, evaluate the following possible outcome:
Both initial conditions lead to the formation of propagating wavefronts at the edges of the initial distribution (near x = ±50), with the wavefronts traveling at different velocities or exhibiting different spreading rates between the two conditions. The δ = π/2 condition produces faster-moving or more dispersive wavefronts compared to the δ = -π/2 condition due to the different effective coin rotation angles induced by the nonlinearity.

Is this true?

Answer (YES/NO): NO